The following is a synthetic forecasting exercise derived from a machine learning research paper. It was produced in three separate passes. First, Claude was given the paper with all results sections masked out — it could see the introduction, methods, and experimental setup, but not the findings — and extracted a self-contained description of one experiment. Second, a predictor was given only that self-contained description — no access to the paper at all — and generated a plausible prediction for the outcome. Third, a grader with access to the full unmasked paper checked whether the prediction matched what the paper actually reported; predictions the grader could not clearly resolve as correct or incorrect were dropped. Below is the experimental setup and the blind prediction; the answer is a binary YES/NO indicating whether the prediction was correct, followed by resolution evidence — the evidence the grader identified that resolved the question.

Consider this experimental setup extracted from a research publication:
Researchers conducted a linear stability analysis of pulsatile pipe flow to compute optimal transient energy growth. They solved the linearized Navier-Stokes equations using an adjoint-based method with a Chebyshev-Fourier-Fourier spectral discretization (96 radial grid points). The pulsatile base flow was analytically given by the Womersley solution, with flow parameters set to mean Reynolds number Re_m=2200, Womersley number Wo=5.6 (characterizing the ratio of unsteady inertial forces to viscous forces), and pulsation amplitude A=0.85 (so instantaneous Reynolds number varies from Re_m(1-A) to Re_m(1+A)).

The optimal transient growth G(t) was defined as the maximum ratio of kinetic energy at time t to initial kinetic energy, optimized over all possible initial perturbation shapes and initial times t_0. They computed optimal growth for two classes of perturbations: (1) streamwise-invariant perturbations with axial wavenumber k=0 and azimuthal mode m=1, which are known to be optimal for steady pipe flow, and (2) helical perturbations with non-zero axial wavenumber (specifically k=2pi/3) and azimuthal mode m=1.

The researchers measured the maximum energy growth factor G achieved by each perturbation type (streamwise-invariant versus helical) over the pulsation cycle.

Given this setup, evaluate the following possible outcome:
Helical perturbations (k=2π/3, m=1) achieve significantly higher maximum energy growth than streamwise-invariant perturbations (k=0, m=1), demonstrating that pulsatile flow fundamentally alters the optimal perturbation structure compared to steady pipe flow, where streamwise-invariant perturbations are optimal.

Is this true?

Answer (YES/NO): YES